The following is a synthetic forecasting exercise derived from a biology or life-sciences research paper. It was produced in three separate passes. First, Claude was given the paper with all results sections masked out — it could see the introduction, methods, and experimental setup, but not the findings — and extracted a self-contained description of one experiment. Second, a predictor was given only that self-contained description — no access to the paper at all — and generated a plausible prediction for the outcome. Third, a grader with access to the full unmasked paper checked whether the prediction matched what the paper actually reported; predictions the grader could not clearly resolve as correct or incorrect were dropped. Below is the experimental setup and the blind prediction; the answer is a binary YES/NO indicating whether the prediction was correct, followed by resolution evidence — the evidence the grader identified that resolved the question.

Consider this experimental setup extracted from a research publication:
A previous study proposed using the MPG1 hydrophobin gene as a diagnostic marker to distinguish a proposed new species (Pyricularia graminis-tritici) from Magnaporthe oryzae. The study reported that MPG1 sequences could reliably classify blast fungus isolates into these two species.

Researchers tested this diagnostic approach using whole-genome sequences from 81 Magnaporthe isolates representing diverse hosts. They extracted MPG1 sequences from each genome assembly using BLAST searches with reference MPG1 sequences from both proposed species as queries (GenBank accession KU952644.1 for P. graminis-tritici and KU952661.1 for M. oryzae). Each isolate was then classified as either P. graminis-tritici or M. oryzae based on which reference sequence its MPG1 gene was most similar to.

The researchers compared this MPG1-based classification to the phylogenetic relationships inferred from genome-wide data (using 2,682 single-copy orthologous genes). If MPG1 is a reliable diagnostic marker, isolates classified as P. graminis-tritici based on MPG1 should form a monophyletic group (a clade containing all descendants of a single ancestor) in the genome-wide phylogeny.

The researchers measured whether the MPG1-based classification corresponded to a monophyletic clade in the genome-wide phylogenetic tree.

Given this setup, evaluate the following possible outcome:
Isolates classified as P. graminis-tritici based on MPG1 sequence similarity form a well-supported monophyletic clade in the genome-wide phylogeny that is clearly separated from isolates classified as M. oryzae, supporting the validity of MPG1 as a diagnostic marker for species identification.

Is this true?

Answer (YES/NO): NO